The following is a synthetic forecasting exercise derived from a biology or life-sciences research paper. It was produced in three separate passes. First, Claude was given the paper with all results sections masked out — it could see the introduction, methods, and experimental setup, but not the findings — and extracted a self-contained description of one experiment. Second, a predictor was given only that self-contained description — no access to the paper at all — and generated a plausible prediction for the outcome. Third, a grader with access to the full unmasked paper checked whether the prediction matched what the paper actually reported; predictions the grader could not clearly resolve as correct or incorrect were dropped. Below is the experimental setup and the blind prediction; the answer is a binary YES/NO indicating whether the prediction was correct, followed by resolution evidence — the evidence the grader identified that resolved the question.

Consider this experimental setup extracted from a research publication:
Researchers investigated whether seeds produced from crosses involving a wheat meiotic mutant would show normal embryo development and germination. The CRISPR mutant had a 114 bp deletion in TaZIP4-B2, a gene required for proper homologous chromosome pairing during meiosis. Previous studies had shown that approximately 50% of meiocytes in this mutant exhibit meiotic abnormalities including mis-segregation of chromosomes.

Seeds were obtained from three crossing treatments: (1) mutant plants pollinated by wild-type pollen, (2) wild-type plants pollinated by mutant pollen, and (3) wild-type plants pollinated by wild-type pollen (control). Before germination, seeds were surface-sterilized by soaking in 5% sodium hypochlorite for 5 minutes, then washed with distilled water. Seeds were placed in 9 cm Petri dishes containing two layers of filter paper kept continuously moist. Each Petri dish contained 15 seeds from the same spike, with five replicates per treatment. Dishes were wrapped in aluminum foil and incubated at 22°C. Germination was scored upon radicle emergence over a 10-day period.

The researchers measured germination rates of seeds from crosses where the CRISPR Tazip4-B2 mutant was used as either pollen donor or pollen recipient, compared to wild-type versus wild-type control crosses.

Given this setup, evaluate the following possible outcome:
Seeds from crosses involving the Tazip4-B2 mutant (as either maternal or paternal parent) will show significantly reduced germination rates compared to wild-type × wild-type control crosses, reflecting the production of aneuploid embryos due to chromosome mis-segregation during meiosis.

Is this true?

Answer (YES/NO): NO